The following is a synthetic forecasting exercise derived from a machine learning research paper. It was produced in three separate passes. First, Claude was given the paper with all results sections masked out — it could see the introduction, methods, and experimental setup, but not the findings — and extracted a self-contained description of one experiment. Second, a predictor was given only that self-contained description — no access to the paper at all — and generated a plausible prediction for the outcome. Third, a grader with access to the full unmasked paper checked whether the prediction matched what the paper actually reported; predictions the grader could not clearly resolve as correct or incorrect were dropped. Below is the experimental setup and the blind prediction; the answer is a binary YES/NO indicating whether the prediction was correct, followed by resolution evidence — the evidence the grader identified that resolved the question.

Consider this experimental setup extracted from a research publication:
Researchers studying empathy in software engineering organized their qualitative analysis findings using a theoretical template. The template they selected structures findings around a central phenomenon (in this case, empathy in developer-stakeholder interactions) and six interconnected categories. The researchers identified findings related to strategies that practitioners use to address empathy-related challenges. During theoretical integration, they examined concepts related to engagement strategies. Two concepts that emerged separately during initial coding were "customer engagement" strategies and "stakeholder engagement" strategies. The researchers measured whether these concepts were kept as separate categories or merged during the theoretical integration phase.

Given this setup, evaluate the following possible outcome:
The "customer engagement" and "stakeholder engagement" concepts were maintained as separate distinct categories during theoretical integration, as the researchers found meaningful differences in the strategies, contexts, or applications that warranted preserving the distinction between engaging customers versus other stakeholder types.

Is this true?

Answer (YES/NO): NO